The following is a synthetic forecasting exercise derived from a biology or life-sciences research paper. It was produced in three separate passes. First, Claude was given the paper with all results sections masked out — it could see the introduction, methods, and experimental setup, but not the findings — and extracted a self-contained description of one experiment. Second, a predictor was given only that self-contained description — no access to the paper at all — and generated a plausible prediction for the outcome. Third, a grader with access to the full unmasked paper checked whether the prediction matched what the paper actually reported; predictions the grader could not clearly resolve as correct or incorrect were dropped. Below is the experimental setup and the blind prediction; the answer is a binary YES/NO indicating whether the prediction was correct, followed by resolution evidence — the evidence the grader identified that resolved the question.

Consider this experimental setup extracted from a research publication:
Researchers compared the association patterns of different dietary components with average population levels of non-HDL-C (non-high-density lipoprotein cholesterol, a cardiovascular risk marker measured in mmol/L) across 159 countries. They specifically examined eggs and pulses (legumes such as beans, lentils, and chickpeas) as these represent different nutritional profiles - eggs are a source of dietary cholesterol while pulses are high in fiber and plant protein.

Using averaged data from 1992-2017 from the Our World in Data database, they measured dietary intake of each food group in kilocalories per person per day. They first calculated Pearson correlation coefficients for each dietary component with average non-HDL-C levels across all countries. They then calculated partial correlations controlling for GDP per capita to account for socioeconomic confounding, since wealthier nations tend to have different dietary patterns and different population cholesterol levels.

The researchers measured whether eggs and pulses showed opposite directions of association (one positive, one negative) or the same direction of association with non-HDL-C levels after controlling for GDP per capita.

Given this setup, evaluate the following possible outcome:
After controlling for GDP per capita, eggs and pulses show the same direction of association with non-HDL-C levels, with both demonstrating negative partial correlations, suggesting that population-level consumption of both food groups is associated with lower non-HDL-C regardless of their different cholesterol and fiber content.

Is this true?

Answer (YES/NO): NO